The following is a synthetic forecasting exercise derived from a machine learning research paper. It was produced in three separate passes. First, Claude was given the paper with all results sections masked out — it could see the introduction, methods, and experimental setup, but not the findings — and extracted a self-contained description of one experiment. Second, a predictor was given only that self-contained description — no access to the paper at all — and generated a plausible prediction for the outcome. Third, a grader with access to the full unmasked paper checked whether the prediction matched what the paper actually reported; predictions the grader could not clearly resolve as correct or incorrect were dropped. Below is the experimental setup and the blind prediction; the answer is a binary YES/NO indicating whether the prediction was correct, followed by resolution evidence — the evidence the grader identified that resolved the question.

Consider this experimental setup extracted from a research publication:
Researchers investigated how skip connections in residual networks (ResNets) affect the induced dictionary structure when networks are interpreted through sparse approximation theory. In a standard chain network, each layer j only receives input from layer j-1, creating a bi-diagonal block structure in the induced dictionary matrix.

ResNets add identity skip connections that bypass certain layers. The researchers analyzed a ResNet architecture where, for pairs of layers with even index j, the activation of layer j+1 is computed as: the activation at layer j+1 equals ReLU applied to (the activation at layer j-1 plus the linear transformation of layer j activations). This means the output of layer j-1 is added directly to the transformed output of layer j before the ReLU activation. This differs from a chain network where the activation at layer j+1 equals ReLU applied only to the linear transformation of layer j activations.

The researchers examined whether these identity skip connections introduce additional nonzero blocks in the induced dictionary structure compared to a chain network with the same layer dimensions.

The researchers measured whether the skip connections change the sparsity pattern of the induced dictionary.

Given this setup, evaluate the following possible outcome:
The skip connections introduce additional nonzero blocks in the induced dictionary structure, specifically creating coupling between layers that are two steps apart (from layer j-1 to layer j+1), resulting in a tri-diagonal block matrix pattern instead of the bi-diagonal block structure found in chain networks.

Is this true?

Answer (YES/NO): NO